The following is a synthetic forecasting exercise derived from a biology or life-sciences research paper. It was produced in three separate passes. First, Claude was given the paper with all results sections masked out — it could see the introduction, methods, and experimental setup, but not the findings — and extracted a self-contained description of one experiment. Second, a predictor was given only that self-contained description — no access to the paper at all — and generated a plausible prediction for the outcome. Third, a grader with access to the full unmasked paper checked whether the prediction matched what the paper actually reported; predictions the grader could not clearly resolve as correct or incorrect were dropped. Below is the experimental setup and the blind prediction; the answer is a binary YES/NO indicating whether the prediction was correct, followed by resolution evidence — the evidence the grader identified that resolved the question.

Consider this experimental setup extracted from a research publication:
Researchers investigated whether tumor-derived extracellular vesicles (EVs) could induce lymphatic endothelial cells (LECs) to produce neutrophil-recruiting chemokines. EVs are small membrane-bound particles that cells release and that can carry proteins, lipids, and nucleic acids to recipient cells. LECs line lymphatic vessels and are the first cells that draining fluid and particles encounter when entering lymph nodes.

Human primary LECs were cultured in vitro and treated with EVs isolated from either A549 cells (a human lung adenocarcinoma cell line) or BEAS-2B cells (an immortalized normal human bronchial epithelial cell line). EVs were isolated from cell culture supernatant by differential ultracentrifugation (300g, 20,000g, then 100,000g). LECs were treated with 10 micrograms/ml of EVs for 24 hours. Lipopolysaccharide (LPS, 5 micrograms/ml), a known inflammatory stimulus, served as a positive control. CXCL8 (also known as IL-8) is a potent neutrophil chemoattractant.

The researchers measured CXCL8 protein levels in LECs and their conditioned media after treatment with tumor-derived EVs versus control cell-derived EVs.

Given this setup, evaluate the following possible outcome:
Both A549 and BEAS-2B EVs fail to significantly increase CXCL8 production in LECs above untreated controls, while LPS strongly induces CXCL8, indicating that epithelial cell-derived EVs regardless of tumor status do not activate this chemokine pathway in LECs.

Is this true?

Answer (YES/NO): NO